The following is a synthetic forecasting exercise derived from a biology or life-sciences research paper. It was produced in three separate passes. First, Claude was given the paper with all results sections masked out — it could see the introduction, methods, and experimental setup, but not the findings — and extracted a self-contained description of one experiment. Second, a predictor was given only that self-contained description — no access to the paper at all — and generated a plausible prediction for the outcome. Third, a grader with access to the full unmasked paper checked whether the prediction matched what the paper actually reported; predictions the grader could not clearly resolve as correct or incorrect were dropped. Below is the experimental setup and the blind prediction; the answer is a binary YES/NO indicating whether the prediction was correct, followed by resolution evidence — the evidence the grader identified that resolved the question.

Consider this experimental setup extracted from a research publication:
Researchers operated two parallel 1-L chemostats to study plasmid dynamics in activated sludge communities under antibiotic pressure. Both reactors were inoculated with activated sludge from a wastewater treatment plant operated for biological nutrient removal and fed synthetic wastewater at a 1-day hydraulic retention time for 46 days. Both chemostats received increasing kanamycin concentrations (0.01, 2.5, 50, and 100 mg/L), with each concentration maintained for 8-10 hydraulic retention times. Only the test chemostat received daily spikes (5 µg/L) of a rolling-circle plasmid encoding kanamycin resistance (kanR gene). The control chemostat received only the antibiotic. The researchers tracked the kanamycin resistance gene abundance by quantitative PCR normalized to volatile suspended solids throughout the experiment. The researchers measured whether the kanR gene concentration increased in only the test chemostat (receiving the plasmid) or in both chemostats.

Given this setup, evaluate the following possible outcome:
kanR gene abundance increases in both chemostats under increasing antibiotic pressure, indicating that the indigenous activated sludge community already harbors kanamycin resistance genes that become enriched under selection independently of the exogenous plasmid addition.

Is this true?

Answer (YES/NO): YES